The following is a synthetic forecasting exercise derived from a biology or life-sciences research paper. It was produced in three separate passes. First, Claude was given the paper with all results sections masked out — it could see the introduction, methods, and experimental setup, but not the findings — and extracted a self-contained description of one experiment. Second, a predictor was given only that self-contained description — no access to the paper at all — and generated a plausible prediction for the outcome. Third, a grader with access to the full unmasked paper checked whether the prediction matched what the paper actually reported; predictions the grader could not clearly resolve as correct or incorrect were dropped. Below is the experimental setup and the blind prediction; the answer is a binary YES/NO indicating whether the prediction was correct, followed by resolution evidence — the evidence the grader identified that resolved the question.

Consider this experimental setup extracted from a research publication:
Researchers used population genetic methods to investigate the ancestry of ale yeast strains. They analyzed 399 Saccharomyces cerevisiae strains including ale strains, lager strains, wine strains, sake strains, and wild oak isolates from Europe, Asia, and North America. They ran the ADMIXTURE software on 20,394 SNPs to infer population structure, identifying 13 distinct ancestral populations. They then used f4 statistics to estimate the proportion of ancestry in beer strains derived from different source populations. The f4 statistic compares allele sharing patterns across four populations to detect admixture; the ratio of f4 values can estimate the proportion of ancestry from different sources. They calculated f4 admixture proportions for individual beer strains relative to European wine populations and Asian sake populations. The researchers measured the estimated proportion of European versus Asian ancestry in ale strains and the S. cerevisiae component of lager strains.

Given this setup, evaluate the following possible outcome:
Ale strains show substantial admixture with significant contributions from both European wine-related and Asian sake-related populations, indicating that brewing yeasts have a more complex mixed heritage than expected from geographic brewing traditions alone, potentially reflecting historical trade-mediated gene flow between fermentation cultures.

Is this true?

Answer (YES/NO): YES